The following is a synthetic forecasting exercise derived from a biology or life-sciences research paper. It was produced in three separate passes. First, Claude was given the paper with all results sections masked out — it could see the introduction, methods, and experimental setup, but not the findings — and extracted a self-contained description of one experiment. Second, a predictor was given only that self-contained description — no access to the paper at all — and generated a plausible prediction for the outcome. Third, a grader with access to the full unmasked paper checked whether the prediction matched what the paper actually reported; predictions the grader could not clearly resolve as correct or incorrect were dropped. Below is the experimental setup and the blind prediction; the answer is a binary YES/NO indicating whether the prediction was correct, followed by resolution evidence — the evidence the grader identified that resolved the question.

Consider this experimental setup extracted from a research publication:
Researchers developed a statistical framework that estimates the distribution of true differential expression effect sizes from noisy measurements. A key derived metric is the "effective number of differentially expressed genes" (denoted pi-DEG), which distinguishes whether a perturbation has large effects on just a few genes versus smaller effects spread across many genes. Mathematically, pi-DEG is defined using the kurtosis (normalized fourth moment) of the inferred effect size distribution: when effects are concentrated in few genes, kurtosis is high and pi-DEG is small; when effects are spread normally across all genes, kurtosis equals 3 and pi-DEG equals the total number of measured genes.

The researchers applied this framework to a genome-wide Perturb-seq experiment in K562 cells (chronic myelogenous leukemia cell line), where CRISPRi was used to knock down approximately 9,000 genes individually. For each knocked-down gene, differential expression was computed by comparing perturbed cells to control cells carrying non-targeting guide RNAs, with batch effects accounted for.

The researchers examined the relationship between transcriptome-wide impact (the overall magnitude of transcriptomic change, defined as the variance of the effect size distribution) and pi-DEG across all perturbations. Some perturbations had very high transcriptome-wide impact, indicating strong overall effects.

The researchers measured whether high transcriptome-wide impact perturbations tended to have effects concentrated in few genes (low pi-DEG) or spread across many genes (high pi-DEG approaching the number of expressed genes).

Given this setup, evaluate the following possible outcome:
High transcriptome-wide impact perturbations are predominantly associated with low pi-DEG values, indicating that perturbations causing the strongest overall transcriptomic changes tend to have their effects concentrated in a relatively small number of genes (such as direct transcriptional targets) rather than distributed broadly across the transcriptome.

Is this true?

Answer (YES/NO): NO